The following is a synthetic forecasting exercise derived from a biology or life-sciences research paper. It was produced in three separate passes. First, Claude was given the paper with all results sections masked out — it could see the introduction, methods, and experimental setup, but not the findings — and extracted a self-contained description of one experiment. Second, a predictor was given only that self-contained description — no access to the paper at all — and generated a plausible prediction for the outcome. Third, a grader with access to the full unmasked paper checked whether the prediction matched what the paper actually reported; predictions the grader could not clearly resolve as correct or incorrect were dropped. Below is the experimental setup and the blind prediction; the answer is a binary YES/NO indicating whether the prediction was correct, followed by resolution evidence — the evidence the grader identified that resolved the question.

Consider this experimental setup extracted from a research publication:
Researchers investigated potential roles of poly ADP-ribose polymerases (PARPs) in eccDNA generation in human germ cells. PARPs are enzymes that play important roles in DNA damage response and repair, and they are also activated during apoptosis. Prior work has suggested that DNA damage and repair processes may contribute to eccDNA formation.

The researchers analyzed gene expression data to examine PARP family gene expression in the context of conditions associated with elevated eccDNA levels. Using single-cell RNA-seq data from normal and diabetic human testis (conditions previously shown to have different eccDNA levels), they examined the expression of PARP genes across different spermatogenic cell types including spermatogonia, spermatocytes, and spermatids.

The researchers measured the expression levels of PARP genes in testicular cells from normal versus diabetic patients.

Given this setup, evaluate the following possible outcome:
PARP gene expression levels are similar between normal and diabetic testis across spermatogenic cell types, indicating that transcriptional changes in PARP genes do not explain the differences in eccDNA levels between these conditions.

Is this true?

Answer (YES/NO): NO